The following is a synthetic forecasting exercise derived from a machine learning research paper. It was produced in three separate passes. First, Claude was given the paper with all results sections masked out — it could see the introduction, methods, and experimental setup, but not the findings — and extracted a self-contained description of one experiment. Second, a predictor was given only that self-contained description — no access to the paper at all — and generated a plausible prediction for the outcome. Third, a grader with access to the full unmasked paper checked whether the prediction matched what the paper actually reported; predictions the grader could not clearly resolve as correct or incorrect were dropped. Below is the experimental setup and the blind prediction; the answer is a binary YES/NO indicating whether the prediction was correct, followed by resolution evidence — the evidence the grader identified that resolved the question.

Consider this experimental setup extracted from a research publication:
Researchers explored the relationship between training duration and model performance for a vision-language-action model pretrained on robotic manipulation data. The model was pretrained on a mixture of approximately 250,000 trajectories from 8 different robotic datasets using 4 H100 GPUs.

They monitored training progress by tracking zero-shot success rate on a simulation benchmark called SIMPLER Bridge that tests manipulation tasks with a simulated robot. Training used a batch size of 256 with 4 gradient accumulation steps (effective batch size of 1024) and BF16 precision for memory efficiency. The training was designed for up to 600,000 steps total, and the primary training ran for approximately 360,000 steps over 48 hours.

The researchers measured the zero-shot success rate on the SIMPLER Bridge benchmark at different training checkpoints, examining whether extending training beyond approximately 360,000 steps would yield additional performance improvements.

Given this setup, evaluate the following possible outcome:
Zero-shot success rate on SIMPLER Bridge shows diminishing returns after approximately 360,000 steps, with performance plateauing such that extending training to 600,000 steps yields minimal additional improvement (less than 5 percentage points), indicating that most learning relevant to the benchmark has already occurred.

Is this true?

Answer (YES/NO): YES